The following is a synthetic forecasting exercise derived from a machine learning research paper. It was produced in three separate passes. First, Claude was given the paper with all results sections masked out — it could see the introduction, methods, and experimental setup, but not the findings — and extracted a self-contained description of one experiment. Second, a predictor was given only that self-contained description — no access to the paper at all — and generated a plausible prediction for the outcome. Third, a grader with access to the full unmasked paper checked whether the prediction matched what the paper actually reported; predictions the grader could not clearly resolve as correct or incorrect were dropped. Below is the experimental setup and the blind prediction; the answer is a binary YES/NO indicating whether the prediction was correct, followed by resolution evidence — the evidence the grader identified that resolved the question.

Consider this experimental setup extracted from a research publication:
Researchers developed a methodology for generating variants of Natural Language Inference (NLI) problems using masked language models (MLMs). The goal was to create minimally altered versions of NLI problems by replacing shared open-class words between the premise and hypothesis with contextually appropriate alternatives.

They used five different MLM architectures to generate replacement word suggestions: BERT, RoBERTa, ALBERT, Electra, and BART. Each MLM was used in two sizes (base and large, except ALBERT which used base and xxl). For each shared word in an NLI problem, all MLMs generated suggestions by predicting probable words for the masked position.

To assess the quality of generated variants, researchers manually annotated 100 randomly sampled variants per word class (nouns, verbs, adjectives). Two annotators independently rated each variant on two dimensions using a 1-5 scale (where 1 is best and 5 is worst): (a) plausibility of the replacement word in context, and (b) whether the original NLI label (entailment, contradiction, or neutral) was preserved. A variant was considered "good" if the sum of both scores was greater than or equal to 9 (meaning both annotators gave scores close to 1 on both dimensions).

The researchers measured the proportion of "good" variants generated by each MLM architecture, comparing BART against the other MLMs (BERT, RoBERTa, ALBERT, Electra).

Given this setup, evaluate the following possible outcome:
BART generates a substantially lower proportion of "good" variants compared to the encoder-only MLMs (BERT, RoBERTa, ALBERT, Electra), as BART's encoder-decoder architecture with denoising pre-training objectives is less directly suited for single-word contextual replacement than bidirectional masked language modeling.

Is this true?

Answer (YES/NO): YES